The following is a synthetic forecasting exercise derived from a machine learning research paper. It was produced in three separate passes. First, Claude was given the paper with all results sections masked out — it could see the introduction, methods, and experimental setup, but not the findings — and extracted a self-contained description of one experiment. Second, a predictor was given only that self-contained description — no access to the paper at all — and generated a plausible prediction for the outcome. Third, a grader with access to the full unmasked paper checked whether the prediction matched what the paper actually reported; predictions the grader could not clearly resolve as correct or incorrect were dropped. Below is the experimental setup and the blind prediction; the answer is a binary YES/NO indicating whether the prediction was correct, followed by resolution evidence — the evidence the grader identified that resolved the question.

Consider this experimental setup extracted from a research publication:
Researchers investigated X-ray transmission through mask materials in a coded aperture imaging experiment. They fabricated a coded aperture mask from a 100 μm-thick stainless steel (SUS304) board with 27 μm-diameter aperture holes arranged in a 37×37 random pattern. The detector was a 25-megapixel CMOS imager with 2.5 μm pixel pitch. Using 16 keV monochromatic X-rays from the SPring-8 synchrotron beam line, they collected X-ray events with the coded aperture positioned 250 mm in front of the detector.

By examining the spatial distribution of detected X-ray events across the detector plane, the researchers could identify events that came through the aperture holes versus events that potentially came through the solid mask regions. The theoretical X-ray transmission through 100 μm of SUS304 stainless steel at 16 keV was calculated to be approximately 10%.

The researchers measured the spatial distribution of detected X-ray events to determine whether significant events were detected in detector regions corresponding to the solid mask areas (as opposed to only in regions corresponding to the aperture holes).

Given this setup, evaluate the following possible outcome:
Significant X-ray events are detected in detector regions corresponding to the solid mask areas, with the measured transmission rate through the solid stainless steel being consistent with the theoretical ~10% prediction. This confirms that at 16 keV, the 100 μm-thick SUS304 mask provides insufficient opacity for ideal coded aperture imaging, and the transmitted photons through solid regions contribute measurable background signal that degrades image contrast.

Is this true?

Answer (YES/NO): NO